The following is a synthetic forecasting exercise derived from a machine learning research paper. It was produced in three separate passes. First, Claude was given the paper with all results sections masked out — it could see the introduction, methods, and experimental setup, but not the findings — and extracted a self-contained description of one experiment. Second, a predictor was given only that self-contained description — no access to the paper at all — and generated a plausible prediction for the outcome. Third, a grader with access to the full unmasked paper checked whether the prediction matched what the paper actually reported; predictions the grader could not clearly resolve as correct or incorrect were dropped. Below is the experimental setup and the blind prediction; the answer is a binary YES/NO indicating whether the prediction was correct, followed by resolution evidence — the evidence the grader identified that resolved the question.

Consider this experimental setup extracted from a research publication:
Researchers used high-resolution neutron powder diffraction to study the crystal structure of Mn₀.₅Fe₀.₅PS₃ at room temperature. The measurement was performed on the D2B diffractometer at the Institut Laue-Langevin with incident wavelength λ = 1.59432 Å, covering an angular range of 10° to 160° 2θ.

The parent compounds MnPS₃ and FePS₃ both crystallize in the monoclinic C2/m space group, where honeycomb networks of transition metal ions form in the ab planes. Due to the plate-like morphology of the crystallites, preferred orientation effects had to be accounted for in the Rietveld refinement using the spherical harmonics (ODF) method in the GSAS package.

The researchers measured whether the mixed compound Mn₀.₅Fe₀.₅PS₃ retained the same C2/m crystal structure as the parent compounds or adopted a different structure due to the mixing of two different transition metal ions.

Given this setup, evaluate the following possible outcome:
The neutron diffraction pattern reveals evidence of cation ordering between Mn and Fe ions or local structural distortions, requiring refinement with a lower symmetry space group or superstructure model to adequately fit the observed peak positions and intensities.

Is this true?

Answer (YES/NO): NO